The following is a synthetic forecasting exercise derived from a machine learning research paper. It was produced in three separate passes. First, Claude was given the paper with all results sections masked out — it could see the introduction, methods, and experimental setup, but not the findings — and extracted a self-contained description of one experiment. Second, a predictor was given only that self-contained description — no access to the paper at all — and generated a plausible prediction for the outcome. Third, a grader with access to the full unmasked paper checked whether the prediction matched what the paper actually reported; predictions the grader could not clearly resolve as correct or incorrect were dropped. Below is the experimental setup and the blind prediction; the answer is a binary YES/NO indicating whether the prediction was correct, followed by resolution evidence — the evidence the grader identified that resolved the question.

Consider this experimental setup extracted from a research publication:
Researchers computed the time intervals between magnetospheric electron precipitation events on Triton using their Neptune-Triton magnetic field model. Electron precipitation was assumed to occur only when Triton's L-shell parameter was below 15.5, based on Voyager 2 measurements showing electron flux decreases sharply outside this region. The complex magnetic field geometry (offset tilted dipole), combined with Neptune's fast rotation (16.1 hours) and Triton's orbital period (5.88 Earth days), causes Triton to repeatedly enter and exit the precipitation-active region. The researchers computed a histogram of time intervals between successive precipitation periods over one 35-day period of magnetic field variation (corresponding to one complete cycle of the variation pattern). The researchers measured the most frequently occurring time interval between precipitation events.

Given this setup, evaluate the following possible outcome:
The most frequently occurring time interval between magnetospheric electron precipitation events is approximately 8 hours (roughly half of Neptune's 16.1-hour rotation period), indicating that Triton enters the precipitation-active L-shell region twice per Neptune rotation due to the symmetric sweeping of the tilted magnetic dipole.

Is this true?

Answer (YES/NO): NO